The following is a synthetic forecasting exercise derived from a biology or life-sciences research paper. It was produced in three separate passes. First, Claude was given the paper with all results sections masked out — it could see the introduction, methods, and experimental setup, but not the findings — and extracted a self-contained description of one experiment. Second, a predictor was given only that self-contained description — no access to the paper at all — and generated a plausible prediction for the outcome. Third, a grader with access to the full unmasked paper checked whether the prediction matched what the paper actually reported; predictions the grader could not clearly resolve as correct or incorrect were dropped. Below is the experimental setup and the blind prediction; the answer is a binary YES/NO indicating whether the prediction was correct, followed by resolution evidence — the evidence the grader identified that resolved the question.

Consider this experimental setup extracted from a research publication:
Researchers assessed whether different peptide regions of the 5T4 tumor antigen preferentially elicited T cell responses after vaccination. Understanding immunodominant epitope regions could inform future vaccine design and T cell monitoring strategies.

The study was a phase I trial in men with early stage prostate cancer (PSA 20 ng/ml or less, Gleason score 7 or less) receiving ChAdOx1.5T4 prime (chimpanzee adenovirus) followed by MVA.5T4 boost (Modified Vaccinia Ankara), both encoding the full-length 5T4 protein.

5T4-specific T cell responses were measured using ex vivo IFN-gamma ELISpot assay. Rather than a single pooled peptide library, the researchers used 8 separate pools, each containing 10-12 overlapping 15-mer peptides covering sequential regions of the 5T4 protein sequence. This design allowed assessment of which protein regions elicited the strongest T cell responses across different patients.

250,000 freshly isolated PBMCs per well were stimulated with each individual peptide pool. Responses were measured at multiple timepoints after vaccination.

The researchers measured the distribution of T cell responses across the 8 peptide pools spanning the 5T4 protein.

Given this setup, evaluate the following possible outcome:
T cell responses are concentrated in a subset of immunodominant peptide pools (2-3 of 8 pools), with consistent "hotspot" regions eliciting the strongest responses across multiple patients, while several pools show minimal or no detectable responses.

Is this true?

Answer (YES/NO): NO